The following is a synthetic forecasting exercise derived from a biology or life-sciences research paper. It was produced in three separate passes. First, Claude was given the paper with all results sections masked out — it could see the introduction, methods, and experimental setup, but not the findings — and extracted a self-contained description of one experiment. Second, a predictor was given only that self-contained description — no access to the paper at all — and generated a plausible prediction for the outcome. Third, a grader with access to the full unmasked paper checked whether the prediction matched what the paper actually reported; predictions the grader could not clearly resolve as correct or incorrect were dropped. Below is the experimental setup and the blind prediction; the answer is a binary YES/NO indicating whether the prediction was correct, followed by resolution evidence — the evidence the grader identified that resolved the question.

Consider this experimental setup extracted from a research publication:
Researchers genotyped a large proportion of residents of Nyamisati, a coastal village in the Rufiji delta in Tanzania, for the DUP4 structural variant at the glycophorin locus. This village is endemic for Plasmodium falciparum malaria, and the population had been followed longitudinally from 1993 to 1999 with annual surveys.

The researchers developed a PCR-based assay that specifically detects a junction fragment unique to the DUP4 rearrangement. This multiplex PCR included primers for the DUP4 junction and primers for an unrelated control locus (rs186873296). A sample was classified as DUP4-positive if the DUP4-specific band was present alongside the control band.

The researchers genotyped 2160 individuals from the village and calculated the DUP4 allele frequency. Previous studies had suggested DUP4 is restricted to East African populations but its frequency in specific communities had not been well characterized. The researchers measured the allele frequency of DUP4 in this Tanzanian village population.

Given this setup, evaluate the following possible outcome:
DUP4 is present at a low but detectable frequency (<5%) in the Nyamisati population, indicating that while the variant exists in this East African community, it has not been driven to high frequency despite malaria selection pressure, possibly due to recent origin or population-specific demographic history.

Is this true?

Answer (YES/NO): NO